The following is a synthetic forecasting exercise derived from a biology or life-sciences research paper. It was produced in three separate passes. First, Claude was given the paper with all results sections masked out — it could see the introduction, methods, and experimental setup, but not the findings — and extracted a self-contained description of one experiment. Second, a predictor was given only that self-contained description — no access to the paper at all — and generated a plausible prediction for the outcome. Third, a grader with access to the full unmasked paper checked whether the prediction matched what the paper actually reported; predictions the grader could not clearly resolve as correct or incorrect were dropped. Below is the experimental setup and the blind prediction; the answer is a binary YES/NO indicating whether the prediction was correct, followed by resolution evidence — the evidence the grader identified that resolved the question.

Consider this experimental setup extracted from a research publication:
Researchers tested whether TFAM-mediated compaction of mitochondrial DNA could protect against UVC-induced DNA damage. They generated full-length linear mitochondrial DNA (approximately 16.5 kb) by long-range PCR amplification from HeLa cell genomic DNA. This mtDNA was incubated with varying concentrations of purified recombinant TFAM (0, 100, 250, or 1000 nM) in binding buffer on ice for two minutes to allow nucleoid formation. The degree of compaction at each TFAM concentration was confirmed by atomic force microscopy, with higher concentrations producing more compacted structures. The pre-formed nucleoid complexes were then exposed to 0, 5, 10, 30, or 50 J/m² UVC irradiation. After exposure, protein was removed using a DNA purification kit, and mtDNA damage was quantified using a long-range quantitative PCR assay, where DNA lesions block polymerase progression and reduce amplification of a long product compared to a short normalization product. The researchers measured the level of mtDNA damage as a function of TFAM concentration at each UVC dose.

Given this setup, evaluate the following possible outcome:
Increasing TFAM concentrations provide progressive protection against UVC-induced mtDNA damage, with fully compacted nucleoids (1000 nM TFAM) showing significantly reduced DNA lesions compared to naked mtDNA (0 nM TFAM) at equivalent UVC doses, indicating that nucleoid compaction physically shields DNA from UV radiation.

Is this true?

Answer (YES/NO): NO